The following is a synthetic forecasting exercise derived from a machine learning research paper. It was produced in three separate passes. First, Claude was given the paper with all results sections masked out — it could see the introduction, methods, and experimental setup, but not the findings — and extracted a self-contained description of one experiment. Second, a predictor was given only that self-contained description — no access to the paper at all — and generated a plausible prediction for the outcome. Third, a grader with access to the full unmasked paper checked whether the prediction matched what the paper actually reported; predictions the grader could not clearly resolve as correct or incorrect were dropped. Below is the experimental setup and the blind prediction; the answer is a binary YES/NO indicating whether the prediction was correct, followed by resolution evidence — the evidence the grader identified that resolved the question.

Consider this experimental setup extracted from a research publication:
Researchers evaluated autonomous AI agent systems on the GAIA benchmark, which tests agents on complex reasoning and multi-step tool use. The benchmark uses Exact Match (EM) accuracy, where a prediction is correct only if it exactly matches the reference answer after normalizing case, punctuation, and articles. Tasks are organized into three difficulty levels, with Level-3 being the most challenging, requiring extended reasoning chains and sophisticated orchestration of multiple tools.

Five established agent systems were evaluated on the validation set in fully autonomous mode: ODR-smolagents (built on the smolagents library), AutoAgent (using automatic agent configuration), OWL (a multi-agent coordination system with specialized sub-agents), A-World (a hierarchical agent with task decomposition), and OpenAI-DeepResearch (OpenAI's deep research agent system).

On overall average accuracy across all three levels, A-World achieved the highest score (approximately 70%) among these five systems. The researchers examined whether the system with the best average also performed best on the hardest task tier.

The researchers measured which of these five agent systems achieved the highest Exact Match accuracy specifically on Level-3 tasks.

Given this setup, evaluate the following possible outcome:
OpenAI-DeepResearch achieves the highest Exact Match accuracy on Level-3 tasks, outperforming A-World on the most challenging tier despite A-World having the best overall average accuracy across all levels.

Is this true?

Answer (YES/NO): YES